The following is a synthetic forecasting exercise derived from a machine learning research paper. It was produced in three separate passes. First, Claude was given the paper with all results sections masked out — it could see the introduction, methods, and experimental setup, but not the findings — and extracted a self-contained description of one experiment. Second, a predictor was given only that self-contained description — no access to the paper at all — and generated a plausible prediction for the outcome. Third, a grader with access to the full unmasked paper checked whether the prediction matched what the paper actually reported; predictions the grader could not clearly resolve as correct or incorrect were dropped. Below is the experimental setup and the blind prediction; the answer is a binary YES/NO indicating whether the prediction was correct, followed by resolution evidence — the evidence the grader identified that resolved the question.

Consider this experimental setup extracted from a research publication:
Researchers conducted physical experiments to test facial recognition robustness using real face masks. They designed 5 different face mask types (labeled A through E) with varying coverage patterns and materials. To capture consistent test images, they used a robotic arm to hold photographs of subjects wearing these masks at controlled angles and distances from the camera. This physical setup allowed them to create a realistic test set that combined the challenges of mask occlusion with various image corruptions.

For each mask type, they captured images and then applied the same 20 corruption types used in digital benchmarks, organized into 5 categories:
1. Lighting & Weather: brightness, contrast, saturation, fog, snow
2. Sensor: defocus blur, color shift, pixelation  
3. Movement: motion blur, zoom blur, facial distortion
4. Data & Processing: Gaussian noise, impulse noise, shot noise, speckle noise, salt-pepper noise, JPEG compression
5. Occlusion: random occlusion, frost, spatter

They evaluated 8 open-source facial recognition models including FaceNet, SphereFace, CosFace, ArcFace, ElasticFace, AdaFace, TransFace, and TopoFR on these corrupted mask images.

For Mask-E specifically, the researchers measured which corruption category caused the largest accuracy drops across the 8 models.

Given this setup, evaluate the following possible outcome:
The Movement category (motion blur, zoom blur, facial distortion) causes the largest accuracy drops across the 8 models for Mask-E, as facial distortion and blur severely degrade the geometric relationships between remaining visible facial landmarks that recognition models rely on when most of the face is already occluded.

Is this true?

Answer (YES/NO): YES